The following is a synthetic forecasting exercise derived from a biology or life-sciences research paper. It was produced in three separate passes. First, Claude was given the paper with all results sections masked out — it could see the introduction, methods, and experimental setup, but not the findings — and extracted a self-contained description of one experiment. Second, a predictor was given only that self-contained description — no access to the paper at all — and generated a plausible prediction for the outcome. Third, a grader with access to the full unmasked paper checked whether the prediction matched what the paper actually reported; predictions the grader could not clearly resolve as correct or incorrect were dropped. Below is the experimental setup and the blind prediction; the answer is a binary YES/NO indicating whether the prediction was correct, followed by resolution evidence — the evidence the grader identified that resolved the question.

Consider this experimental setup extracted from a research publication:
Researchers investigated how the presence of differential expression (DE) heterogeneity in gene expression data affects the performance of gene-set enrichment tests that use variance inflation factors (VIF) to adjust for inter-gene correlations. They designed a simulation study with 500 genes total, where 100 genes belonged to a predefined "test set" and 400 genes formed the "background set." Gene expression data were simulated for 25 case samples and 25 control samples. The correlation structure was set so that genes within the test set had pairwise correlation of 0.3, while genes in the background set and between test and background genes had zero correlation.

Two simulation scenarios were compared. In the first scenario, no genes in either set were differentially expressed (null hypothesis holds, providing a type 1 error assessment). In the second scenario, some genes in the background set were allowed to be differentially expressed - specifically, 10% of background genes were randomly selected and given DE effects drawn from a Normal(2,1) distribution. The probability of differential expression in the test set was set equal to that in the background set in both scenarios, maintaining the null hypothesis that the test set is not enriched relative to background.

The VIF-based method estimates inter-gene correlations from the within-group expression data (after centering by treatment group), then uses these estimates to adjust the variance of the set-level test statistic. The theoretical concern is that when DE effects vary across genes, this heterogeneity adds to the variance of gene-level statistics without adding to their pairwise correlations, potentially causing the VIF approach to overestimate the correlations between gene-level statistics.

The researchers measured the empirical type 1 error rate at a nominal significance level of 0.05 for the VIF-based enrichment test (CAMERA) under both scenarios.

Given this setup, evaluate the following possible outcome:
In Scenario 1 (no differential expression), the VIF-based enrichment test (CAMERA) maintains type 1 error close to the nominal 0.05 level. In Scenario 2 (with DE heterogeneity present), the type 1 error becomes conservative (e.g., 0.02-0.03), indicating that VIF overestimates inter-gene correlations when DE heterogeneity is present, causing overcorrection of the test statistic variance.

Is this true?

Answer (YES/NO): NO